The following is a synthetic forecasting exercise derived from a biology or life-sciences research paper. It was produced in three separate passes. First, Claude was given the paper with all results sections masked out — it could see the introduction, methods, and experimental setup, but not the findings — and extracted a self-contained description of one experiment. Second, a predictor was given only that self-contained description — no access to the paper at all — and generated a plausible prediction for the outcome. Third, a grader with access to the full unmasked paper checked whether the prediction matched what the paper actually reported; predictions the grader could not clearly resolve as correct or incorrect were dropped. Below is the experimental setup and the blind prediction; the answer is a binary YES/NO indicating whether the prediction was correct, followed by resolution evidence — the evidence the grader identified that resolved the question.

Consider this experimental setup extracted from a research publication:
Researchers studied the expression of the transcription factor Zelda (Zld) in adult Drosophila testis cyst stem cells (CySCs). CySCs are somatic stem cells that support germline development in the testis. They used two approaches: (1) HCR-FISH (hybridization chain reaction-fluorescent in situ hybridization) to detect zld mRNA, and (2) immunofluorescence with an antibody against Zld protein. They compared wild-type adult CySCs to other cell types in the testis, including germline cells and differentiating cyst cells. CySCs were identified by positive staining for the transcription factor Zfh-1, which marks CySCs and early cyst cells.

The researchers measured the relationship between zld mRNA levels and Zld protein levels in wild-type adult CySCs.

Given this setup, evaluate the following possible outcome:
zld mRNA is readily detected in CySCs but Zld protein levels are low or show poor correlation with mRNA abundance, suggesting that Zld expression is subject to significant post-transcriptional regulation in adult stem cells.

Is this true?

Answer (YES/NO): YES